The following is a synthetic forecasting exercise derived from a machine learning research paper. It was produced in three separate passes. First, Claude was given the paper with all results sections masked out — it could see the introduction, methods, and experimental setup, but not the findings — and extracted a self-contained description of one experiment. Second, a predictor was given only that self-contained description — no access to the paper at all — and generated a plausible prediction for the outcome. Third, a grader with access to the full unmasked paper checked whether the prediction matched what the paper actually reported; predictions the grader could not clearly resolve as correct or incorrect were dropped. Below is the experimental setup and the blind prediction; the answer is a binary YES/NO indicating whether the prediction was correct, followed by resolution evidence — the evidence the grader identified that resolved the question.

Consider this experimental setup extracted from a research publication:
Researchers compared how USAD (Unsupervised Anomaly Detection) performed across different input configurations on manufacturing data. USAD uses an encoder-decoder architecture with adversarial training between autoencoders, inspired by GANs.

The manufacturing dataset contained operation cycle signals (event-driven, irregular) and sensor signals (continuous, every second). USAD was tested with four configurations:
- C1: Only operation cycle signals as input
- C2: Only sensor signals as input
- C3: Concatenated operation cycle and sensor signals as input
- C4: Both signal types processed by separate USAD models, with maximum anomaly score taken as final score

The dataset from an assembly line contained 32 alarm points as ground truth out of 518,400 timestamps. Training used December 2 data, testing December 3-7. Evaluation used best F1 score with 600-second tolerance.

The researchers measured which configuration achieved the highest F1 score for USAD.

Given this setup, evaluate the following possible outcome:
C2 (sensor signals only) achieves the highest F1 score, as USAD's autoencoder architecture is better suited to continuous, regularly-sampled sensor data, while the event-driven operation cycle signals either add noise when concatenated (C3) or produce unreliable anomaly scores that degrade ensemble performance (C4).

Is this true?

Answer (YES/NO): NO